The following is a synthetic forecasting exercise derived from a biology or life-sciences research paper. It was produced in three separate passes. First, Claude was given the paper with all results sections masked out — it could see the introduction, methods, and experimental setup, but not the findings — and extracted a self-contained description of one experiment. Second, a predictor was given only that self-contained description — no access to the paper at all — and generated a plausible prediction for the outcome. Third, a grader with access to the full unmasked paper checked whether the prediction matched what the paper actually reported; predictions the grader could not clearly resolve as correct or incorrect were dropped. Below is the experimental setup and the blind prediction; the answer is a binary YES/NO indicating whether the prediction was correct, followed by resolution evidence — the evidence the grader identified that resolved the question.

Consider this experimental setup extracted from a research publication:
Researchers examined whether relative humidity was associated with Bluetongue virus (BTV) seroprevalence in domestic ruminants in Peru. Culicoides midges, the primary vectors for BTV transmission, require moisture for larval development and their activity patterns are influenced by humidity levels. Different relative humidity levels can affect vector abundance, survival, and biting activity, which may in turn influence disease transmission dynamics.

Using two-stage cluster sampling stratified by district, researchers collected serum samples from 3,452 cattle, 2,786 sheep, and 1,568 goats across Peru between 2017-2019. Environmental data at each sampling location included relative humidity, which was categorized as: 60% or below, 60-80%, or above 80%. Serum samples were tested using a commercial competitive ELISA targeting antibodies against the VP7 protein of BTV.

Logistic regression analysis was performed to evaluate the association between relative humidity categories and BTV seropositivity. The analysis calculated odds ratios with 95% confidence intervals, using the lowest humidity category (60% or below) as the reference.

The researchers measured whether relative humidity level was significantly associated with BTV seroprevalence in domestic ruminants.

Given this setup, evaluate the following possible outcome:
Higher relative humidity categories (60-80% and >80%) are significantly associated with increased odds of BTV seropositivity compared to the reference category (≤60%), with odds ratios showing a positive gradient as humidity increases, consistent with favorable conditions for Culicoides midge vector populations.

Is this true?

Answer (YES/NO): YES